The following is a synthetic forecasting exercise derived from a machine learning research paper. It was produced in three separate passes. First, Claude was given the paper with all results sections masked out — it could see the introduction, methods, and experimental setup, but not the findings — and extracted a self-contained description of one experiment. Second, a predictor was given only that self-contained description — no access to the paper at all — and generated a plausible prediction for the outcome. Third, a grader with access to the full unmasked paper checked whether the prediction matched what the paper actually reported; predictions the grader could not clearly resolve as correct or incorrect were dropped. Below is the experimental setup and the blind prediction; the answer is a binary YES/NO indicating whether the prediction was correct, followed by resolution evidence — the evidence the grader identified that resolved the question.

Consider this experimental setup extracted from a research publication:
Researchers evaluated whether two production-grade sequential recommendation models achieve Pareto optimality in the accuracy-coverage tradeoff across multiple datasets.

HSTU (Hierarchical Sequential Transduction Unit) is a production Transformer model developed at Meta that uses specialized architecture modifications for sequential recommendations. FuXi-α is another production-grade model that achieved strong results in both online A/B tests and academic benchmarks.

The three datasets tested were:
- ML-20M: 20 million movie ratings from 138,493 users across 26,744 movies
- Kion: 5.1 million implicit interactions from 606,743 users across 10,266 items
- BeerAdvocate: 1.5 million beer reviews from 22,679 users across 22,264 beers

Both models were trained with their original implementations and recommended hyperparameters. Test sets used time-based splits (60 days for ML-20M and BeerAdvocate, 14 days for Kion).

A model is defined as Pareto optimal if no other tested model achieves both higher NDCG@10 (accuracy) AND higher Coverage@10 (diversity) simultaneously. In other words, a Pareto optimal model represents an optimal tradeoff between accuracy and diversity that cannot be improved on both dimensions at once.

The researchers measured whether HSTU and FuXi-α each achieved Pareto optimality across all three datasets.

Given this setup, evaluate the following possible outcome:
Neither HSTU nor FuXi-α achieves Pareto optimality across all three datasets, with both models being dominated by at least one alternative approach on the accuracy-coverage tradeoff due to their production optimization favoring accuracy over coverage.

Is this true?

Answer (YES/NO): NO